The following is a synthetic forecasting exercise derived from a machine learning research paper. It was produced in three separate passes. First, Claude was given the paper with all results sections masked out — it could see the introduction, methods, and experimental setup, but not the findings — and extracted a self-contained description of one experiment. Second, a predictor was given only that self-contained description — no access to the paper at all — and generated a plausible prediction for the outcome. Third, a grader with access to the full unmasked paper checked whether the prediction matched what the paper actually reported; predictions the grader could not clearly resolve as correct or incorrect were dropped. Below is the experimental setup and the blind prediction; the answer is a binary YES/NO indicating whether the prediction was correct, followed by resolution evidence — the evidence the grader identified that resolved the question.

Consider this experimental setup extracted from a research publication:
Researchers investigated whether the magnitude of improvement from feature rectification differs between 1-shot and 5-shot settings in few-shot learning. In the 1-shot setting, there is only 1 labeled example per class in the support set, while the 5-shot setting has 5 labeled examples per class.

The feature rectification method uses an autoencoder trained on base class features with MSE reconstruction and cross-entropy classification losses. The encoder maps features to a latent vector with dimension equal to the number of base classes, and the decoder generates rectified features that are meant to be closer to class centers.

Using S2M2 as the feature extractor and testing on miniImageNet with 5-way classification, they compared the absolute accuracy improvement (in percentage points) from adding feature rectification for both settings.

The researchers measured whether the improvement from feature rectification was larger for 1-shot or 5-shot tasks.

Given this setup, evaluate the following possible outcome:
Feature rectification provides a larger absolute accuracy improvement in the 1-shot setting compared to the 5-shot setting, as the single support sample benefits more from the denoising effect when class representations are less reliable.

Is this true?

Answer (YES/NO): YES